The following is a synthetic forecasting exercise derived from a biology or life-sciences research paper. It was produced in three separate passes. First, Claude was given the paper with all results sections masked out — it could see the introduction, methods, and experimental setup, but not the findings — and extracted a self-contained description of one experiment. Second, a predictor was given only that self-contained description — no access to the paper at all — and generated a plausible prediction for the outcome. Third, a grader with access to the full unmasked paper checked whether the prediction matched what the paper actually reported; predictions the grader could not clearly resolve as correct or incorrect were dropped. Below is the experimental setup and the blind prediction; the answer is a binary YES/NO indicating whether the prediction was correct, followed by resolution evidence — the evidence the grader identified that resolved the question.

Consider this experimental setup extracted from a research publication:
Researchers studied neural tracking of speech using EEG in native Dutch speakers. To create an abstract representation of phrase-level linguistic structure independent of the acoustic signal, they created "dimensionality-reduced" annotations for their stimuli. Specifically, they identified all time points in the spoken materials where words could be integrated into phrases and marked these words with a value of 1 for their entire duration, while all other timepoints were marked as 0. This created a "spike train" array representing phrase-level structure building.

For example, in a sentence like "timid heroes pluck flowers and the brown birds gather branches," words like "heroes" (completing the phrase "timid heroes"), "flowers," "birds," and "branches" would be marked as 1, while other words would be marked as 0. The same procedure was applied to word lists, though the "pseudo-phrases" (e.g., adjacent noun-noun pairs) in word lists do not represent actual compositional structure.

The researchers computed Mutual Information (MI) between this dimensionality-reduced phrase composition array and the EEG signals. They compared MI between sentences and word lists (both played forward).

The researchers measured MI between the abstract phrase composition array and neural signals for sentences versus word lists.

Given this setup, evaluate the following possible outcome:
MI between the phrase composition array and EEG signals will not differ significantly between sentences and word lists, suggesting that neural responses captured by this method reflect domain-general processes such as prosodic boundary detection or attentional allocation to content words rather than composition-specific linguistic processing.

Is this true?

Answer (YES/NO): NO